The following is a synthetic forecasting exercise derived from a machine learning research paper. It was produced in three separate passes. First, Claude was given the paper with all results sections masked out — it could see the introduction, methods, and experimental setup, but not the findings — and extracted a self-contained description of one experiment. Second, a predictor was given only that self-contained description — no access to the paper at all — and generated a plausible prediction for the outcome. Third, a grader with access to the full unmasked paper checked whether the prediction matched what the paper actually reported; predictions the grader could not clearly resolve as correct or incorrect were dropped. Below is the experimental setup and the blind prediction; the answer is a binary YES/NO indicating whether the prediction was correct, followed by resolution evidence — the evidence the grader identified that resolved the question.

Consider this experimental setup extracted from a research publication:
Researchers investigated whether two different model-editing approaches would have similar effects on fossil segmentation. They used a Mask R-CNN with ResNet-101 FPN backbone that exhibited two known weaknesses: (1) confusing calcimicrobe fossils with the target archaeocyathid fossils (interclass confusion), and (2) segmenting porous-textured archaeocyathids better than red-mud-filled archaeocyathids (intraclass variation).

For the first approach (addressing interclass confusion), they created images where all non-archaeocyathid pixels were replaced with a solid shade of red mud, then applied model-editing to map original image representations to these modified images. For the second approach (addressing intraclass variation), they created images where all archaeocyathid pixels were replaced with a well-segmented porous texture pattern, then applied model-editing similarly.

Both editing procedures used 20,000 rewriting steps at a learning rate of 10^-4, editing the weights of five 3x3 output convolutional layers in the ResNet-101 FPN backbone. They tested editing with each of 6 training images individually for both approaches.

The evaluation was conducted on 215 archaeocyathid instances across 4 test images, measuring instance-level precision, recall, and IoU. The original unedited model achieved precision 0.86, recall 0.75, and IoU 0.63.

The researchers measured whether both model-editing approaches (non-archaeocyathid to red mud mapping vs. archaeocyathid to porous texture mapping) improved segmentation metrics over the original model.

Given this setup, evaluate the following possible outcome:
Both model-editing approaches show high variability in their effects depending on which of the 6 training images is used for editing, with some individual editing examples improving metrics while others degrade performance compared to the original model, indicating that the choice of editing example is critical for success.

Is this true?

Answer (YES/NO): NO